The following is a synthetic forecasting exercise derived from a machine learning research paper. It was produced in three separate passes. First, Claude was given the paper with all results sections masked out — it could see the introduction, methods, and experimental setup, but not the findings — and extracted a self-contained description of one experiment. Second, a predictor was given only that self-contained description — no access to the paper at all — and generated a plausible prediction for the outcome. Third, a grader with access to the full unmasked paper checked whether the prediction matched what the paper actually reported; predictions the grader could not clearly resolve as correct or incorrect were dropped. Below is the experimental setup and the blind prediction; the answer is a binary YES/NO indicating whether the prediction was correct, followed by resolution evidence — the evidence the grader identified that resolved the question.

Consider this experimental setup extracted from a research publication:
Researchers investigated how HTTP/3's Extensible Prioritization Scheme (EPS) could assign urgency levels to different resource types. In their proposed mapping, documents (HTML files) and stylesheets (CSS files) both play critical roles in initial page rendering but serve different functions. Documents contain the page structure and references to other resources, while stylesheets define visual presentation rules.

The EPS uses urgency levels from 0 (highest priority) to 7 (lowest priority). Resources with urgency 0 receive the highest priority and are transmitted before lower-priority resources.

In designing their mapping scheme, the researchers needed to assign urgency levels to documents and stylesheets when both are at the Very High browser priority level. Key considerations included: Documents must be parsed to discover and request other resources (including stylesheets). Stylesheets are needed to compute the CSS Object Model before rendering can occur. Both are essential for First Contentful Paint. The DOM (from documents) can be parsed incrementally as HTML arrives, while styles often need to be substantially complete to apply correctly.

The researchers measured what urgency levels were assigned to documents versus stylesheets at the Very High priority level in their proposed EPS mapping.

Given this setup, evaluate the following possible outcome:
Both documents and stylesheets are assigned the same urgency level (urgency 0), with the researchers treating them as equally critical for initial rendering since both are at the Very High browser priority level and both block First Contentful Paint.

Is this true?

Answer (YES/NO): NO